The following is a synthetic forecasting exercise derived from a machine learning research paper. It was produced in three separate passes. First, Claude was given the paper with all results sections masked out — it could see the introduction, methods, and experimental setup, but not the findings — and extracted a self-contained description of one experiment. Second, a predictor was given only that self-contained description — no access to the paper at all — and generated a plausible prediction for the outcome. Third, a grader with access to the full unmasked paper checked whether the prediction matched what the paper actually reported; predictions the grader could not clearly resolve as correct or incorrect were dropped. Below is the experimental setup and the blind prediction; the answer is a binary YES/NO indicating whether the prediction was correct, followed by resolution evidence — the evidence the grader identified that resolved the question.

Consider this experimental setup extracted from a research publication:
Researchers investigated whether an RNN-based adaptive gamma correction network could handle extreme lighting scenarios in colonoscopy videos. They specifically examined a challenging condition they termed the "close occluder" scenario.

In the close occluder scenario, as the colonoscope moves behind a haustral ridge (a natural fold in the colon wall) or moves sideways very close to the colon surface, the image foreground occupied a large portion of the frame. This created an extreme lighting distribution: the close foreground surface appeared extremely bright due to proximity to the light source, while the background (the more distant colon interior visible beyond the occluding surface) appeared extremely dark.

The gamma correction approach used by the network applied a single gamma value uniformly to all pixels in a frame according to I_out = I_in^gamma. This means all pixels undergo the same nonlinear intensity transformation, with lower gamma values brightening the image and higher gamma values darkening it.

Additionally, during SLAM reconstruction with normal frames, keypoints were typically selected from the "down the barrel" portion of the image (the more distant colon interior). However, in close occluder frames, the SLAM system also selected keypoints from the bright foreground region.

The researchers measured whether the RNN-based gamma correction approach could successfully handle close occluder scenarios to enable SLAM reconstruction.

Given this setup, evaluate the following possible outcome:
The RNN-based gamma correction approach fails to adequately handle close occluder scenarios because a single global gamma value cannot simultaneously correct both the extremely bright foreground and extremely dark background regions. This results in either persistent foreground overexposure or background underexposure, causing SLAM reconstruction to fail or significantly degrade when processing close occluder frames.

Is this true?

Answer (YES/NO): YES